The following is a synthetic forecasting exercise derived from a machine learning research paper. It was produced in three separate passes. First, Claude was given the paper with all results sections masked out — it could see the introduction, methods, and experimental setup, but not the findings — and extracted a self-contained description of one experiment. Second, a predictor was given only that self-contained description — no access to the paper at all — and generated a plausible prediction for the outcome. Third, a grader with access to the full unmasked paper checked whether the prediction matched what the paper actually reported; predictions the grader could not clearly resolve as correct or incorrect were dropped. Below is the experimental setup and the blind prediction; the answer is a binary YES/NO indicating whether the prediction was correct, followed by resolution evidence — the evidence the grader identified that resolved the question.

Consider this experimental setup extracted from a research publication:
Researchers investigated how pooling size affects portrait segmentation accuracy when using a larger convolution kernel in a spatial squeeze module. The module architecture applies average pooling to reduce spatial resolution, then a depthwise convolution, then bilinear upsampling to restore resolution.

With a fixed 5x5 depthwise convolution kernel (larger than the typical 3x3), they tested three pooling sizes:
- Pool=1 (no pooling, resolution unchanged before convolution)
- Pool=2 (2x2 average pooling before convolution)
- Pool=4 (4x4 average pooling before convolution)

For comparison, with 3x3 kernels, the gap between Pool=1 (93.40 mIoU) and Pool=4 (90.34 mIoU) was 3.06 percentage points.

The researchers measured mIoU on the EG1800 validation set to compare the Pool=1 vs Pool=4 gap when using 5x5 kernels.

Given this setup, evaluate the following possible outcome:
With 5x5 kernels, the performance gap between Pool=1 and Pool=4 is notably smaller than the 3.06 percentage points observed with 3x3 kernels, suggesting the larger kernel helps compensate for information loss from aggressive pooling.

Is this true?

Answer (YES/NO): NO